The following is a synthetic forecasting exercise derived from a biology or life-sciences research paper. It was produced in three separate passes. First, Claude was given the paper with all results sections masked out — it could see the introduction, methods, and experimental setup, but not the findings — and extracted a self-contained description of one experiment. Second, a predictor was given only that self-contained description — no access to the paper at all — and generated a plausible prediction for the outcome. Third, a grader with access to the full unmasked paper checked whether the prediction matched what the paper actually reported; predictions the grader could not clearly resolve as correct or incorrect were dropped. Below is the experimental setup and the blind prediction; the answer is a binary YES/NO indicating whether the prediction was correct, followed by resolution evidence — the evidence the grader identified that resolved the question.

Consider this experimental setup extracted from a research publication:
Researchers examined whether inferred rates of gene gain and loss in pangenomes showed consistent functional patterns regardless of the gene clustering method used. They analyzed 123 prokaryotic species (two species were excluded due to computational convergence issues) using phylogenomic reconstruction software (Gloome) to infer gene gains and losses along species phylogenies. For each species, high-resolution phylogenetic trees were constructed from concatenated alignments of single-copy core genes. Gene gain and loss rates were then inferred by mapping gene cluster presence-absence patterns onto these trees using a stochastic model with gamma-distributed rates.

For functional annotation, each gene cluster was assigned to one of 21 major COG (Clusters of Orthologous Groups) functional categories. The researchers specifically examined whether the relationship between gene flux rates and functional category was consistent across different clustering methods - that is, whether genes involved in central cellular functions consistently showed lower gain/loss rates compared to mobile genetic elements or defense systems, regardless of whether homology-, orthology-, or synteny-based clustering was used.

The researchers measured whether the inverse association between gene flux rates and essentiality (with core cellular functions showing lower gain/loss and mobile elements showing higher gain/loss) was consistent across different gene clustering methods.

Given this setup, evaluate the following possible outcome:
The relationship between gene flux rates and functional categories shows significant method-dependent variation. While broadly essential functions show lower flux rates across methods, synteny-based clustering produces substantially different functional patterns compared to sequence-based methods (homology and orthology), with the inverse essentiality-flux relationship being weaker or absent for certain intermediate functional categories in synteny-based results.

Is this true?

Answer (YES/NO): NO